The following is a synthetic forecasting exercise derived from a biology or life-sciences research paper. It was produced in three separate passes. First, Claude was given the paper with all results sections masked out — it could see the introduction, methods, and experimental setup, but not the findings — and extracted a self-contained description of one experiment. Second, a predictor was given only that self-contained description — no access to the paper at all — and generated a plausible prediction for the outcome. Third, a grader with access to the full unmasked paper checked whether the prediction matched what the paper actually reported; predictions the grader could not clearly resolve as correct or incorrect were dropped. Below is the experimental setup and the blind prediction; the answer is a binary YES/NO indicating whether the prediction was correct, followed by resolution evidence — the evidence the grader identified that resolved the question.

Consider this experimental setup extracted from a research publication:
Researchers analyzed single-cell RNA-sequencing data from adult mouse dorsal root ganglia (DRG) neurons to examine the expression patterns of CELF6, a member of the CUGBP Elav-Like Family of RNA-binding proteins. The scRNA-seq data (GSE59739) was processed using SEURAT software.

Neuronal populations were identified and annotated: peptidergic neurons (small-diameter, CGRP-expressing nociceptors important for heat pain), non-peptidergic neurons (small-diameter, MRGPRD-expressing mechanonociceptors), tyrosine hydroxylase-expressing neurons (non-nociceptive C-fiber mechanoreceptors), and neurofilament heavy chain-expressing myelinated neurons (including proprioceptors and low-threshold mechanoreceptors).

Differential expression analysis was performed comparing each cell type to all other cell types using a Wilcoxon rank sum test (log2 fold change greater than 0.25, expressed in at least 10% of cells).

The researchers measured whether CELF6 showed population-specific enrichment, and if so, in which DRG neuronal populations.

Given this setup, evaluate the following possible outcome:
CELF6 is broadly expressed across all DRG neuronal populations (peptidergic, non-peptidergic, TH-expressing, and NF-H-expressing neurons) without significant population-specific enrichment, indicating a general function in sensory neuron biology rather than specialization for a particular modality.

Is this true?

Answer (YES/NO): NO